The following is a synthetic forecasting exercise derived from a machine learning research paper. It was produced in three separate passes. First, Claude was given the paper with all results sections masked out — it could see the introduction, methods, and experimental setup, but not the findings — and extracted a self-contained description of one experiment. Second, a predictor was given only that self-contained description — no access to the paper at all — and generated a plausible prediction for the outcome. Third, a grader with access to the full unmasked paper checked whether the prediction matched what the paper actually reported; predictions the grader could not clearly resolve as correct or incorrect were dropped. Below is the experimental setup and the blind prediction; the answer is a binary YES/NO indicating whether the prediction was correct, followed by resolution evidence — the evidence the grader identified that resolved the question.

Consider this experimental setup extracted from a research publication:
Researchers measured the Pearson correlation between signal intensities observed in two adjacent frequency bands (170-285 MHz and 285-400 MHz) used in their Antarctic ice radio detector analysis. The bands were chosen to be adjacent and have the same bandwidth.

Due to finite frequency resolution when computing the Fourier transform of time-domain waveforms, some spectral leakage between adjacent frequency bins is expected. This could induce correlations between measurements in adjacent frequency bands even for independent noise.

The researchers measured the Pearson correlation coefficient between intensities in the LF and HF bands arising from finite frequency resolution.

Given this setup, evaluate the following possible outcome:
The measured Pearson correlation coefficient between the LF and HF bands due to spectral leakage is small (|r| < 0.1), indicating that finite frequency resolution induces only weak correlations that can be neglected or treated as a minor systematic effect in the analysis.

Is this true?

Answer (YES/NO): YES